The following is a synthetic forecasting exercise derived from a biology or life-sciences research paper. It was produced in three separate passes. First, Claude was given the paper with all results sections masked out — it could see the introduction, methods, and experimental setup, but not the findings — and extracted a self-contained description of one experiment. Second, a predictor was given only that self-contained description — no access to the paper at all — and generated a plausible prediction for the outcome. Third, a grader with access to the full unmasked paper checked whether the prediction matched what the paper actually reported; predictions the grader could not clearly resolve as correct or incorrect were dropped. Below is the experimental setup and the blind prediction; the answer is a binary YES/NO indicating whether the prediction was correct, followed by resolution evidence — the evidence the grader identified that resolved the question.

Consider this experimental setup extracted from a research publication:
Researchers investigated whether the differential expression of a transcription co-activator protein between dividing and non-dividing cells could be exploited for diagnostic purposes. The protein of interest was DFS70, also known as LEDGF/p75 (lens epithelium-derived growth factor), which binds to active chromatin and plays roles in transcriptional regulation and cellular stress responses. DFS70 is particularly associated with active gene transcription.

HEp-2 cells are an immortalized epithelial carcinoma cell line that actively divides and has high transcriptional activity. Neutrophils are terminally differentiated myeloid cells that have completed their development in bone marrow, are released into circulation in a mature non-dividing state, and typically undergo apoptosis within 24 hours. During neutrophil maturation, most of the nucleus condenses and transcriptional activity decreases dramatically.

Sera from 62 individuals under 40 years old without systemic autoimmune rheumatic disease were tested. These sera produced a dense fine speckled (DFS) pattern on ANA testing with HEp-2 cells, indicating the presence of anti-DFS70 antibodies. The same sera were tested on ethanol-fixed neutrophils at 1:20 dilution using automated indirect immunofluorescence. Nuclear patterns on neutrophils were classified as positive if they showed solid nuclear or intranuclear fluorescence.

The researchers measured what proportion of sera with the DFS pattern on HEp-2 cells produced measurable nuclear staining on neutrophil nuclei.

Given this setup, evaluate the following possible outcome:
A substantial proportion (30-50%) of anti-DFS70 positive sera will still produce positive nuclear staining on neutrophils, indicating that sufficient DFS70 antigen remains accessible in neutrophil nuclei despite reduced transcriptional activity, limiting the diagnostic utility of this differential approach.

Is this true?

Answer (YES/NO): NO